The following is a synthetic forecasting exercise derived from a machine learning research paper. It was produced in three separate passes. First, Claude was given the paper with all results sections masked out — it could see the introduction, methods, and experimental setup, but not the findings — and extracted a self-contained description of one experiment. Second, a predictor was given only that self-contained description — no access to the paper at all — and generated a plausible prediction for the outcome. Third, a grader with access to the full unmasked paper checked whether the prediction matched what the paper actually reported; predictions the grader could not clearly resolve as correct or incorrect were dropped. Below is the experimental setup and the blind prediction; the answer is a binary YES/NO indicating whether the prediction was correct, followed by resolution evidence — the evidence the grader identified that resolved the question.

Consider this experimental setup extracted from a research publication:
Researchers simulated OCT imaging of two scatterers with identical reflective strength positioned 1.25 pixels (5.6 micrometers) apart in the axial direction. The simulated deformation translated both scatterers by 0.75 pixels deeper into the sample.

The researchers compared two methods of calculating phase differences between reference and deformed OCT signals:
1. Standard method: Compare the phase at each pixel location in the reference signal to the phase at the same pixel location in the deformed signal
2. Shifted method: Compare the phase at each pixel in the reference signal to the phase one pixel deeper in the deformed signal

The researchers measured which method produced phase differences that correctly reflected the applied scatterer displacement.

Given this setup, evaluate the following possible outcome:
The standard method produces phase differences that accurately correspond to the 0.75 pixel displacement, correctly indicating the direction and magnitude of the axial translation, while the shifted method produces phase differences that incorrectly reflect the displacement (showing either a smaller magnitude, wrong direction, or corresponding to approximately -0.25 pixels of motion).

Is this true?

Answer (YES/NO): NO